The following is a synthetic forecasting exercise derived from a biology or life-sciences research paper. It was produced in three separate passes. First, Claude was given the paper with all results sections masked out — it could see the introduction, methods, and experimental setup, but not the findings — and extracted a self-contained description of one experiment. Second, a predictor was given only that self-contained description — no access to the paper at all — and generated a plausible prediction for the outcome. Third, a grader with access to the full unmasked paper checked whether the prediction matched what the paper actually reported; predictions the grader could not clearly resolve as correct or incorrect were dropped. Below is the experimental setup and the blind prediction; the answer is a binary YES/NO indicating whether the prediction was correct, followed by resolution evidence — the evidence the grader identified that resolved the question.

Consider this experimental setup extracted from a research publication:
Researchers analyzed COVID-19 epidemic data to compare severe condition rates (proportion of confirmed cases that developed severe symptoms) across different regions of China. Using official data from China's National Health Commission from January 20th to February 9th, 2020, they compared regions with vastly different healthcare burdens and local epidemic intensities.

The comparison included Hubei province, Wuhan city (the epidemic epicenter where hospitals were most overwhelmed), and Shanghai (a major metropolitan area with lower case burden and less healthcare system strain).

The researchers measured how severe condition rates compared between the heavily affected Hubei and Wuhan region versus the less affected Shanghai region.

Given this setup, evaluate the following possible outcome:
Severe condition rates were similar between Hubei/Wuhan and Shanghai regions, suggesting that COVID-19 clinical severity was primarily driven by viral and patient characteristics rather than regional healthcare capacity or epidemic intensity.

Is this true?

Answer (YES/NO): NO